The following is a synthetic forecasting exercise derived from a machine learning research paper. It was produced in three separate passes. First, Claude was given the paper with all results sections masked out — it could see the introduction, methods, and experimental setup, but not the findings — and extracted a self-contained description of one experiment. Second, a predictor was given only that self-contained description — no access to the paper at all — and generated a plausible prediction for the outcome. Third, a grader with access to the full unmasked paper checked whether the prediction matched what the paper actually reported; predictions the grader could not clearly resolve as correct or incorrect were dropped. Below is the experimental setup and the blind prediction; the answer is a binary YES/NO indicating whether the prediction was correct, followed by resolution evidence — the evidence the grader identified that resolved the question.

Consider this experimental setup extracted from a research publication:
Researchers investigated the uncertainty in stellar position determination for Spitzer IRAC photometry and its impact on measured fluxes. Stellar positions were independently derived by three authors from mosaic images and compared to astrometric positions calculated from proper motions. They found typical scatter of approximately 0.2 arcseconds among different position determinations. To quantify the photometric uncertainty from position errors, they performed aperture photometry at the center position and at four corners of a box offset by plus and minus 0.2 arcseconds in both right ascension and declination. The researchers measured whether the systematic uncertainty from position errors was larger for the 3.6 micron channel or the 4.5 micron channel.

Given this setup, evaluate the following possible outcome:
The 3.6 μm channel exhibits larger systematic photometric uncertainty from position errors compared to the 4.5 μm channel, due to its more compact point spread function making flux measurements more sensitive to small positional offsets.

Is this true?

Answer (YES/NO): YES